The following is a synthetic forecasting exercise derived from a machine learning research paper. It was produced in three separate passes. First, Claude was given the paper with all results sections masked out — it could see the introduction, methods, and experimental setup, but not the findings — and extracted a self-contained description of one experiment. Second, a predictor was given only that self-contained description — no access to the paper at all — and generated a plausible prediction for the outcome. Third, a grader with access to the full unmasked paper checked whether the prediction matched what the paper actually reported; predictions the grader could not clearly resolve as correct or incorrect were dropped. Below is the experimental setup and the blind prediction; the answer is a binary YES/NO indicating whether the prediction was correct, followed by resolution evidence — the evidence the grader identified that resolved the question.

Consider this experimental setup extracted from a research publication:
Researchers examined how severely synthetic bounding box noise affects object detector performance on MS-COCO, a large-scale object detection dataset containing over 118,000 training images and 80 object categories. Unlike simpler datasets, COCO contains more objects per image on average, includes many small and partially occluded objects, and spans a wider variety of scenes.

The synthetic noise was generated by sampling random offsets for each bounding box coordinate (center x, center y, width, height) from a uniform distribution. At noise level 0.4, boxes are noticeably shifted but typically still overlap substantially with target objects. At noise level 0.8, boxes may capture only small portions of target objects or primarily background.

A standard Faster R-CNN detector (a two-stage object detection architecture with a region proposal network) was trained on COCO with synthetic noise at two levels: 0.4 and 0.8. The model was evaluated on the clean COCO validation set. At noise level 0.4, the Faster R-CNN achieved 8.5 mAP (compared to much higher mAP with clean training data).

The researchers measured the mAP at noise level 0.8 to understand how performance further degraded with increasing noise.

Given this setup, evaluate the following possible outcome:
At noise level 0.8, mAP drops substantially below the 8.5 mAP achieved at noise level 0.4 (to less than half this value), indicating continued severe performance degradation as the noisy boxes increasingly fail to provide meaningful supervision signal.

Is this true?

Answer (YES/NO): YES